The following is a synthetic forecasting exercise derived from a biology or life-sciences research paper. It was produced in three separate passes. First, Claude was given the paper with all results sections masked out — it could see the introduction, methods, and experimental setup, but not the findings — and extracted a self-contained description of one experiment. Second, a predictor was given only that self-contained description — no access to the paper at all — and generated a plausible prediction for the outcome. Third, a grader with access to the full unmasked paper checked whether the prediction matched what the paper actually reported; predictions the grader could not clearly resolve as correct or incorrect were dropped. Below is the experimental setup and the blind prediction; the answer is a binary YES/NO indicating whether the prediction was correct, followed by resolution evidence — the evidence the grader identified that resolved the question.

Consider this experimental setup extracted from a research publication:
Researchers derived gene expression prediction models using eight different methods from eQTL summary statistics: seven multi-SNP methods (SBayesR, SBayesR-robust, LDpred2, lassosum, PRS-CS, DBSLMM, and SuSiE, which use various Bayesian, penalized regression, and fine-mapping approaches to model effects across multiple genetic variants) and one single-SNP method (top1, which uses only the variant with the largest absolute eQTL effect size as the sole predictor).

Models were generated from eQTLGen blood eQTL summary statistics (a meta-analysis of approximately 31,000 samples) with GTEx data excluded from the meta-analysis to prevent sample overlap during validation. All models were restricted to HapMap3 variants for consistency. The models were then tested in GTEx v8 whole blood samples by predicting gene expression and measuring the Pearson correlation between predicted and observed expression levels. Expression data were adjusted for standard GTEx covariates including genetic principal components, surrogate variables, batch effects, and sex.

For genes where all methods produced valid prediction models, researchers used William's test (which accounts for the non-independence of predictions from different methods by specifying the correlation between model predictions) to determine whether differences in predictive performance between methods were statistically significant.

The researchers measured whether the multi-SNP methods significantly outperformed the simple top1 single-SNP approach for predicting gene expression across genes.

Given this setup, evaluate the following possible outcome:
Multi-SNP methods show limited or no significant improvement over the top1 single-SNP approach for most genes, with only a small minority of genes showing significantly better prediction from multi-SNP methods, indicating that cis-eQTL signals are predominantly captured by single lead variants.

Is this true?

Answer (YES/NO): YES